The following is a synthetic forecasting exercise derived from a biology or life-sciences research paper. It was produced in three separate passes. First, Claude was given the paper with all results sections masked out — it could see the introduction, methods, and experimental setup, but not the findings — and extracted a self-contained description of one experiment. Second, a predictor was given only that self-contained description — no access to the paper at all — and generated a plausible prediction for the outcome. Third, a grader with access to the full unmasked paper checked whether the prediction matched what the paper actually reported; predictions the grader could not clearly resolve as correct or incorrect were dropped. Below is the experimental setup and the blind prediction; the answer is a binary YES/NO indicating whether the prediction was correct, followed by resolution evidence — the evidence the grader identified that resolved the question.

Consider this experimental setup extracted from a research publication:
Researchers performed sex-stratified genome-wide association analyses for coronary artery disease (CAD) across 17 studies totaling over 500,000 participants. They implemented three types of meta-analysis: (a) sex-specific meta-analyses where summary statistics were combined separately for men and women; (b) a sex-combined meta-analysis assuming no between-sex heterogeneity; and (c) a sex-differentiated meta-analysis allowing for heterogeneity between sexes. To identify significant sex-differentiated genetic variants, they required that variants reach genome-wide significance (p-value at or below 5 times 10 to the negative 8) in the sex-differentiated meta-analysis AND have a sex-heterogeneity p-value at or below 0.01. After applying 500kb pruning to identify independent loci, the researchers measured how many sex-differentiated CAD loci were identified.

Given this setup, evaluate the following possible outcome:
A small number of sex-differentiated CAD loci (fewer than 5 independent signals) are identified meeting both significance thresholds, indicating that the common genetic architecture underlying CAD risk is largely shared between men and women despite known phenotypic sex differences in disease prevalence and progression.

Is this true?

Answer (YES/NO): NO